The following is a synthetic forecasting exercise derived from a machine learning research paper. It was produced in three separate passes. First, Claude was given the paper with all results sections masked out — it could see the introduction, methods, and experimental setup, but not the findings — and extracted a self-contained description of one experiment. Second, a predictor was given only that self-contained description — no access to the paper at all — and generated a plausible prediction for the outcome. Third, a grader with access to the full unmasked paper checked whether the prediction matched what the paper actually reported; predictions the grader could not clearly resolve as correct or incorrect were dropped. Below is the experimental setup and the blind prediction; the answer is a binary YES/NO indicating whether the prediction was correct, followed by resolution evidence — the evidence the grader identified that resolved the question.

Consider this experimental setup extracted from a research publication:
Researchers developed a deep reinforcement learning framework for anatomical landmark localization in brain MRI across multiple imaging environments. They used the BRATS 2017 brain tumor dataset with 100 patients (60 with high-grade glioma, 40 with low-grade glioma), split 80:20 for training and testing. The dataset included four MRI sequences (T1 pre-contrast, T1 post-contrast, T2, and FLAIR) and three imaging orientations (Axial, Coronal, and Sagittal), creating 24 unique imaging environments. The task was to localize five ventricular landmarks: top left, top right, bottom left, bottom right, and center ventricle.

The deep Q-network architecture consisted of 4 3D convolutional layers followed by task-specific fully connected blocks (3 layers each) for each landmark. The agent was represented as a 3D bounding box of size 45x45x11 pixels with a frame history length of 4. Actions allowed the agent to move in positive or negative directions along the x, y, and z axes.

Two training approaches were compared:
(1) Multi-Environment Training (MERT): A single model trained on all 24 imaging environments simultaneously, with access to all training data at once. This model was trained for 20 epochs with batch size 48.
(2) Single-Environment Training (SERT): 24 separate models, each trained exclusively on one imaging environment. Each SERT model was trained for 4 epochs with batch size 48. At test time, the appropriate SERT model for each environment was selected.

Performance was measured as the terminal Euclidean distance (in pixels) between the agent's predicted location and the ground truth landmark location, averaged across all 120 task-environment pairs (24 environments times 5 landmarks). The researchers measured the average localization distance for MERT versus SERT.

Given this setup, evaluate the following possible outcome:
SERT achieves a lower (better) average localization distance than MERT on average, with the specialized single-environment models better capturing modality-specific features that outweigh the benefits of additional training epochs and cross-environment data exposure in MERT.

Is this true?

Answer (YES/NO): NO